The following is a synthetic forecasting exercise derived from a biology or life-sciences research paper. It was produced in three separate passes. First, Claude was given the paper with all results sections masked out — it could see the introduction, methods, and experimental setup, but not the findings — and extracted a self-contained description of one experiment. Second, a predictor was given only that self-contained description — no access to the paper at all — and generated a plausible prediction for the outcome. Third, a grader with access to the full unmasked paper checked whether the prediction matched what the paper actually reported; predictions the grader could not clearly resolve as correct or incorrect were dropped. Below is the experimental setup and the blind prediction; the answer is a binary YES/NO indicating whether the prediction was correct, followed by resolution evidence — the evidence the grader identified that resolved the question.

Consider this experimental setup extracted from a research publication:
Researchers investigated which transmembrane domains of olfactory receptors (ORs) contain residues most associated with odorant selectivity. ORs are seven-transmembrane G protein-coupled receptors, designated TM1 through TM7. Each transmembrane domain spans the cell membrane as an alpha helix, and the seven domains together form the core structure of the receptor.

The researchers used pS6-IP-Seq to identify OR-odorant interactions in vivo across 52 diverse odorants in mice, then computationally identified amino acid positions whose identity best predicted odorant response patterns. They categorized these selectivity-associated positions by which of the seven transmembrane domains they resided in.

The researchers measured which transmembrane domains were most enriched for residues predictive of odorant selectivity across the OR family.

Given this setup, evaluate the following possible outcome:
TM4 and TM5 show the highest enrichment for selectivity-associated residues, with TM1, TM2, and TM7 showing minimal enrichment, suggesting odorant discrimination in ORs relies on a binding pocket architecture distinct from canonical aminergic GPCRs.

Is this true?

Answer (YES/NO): NO